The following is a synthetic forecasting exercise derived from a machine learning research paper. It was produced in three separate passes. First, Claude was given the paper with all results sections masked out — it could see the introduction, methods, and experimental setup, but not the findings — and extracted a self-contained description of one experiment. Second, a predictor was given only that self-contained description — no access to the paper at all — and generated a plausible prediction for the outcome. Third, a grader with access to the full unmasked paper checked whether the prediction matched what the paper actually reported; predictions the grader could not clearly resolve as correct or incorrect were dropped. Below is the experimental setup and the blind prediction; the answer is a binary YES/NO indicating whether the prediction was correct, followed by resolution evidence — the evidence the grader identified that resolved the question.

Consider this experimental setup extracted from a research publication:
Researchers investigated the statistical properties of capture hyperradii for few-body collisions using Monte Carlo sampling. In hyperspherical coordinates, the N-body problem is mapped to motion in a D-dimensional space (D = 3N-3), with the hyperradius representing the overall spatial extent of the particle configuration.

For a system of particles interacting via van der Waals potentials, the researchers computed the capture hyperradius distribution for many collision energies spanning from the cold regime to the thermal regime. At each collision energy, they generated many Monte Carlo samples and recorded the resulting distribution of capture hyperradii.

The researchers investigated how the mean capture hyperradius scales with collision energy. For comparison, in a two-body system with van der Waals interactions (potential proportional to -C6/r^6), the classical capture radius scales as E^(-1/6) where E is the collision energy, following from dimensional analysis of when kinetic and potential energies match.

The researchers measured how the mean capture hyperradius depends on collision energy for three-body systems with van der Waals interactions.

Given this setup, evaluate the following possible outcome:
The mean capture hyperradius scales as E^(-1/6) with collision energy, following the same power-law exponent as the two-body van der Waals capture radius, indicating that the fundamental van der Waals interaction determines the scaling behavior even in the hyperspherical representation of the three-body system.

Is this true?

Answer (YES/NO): YES